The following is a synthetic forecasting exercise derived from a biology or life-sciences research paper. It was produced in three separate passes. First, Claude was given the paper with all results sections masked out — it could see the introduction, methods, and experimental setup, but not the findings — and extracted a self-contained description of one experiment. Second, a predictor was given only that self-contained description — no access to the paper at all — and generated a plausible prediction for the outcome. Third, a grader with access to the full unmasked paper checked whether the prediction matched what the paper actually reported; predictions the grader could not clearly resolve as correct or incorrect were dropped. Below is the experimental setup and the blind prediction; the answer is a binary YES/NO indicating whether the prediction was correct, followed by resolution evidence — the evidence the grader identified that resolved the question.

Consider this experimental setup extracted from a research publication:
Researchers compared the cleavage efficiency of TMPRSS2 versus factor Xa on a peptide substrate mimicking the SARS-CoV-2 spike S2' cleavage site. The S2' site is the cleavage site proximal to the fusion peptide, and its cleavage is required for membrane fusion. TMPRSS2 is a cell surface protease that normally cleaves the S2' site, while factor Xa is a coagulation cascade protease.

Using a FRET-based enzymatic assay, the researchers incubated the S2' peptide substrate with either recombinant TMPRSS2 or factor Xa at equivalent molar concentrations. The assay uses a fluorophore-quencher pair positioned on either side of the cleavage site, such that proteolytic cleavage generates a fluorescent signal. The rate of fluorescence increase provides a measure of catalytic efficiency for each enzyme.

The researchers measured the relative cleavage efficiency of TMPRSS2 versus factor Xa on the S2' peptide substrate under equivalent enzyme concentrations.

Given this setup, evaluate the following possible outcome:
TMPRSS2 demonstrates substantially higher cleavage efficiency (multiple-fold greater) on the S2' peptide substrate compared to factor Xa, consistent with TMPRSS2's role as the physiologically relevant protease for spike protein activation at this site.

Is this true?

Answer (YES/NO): YES